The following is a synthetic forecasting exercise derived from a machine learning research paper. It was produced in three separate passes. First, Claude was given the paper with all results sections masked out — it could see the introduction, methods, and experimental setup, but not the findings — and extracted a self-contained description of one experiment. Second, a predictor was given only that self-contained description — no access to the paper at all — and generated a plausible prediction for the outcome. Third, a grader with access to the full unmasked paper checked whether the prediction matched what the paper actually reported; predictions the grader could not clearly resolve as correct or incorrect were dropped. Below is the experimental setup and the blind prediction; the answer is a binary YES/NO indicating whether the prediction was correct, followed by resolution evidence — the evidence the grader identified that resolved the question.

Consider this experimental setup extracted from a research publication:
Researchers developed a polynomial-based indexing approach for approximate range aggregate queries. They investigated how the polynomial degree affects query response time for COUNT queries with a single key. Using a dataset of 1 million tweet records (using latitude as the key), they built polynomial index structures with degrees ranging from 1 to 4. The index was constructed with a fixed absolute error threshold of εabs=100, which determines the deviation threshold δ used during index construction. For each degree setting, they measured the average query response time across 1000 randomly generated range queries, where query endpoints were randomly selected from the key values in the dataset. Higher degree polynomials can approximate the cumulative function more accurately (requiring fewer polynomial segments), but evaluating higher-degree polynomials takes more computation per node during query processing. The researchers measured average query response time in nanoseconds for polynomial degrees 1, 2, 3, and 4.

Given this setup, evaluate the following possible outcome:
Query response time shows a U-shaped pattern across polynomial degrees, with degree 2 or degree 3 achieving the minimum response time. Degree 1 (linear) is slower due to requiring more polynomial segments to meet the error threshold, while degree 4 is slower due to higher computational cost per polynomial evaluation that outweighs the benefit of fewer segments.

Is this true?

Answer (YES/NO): YES